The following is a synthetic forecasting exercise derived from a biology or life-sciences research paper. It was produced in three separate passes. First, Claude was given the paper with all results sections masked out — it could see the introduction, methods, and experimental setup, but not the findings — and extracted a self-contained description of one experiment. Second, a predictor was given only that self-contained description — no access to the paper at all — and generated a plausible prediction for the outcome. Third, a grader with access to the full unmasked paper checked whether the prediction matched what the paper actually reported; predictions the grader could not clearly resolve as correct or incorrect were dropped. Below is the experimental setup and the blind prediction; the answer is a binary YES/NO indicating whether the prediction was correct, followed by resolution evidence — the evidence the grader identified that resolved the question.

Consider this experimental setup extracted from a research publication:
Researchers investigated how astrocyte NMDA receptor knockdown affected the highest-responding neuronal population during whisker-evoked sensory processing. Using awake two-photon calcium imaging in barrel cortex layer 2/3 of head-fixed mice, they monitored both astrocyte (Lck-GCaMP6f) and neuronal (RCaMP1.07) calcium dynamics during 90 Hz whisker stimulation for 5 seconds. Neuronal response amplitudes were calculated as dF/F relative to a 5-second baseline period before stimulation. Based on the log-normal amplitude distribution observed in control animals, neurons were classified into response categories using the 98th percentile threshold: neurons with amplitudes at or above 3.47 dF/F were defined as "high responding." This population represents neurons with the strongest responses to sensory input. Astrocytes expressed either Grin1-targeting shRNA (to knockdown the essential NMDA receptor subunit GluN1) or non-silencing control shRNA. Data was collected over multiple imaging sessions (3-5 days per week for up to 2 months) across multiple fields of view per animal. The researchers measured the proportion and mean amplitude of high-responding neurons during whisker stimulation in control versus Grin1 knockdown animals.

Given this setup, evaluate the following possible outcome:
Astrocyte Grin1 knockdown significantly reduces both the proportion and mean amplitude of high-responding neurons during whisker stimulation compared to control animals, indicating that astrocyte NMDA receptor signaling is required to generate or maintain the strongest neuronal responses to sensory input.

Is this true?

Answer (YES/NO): NO